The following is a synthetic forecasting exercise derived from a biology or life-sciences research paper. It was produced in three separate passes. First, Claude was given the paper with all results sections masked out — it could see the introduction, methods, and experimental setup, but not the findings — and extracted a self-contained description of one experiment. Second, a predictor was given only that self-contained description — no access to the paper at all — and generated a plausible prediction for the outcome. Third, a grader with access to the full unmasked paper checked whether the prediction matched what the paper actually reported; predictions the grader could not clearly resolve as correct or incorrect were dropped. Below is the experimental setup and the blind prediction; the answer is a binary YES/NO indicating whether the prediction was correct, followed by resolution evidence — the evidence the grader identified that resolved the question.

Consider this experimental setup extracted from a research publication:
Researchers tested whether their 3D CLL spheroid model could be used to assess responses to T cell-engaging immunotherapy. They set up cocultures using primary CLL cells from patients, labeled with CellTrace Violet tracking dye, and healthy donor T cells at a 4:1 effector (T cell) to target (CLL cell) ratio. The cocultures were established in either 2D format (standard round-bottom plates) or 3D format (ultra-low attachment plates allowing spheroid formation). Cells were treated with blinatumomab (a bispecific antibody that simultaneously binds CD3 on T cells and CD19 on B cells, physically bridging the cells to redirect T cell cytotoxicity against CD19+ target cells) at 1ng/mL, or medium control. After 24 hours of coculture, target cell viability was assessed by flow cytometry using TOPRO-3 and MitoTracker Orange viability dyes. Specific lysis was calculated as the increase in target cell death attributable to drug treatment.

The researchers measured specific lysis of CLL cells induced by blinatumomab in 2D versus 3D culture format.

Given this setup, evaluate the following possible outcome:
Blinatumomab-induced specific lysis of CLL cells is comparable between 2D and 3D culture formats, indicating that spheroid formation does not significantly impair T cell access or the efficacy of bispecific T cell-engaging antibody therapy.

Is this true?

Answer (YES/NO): NO